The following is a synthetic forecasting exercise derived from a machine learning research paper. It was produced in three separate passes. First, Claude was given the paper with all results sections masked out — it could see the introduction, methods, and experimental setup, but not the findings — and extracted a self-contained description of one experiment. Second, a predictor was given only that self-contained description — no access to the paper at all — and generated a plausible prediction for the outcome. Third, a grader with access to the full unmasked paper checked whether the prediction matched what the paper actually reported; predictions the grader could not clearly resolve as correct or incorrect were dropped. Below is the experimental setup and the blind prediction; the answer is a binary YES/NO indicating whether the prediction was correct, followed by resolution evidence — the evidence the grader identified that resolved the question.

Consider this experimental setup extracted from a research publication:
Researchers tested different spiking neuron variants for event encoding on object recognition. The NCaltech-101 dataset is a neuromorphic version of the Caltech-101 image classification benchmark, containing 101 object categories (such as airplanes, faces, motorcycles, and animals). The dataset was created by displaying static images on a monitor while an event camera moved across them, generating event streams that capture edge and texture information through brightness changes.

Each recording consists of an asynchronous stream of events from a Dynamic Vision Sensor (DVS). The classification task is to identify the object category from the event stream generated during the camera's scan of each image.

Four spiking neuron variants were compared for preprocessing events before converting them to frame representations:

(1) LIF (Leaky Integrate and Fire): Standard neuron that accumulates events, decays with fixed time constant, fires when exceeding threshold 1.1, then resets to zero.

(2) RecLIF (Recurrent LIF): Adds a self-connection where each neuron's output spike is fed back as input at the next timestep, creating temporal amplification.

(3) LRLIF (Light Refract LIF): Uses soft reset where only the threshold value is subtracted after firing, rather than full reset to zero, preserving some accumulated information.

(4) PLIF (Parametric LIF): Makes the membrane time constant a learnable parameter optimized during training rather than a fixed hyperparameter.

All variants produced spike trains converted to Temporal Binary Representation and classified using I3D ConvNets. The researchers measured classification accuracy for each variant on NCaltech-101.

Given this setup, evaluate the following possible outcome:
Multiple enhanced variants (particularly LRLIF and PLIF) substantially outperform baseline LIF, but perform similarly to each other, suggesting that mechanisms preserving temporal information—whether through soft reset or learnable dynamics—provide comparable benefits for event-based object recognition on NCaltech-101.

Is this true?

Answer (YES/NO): NO